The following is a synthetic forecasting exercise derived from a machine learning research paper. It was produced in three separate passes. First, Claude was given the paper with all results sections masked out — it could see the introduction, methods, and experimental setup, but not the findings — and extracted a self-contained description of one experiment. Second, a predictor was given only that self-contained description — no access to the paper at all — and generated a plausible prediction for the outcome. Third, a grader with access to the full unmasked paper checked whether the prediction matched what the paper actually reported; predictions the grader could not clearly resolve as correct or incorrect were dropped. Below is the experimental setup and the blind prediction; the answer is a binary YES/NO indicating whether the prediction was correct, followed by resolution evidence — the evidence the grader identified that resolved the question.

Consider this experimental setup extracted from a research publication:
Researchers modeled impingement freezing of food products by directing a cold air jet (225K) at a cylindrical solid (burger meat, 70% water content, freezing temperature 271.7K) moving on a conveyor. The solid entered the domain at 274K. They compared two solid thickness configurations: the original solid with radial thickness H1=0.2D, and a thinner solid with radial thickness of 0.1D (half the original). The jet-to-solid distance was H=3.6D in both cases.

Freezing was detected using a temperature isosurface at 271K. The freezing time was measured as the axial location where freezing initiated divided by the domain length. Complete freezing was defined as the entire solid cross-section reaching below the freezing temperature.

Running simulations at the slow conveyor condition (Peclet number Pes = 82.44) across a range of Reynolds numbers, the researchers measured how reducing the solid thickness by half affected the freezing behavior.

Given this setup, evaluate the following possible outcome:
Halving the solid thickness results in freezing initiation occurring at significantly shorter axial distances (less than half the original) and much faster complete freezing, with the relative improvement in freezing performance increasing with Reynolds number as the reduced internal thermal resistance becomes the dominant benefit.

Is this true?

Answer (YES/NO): NO